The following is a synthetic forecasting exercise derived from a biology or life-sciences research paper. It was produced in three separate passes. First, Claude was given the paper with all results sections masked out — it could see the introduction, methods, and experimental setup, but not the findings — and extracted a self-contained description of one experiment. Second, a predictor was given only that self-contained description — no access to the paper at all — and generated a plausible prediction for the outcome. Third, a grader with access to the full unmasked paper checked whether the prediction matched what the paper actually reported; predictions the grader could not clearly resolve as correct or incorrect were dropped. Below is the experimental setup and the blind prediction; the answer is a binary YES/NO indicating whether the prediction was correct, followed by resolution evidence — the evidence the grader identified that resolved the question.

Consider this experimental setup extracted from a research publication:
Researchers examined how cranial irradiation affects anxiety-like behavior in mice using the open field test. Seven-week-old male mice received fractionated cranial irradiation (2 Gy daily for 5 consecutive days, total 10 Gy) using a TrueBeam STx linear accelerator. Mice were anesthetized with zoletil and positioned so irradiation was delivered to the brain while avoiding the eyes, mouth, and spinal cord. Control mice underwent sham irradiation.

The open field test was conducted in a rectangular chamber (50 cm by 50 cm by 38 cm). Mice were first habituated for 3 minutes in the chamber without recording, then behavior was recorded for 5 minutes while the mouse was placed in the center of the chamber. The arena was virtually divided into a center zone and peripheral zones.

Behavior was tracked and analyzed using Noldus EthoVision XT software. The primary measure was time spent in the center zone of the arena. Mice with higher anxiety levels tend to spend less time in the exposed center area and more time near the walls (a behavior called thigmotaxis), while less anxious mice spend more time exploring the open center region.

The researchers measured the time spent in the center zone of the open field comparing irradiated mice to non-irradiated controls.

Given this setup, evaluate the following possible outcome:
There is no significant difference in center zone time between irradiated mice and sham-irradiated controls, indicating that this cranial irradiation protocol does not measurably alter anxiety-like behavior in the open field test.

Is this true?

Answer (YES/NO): NO